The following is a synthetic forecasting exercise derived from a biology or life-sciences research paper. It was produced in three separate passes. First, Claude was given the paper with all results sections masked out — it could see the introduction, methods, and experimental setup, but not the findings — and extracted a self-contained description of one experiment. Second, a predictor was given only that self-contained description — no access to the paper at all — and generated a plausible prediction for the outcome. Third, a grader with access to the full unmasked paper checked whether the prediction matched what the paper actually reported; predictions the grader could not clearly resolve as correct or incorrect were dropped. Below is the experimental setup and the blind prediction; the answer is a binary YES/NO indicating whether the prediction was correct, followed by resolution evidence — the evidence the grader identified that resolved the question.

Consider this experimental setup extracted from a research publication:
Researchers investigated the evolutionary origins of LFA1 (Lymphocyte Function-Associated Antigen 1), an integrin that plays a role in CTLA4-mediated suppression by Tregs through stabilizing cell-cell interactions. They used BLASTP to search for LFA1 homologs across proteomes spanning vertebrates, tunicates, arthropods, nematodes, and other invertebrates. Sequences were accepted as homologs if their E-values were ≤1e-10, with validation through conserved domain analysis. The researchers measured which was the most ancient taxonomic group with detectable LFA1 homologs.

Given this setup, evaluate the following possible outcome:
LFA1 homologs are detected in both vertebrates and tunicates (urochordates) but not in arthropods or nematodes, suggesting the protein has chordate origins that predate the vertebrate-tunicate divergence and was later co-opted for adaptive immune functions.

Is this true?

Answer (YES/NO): YES